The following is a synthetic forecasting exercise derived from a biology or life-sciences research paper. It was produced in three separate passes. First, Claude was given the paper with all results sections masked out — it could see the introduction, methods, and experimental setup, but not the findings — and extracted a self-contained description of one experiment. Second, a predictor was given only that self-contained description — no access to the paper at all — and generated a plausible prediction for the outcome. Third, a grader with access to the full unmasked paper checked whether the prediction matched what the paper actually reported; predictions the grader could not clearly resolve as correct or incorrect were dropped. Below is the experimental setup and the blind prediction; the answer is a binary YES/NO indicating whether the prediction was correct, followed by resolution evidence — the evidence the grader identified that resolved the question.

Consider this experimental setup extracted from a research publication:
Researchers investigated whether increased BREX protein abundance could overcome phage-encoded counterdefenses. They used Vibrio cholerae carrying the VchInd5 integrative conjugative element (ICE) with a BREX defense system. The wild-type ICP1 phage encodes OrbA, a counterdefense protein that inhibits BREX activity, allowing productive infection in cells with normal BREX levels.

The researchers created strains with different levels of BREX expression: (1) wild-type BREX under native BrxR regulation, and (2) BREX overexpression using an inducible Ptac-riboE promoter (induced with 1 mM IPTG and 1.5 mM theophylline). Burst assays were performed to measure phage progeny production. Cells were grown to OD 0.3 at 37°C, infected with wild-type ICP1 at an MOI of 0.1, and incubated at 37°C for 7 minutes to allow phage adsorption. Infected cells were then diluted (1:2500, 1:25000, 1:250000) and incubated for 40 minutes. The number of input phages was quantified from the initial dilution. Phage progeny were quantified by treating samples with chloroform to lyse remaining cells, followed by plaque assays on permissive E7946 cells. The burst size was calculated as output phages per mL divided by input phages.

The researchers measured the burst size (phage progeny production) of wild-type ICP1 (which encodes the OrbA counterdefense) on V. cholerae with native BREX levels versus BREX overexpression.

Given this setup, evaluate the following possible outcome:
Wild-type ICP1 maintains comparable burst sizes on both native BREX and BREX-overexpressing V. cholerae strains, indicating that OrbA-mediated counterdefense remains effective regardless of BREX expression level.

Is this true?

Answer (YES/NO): NO